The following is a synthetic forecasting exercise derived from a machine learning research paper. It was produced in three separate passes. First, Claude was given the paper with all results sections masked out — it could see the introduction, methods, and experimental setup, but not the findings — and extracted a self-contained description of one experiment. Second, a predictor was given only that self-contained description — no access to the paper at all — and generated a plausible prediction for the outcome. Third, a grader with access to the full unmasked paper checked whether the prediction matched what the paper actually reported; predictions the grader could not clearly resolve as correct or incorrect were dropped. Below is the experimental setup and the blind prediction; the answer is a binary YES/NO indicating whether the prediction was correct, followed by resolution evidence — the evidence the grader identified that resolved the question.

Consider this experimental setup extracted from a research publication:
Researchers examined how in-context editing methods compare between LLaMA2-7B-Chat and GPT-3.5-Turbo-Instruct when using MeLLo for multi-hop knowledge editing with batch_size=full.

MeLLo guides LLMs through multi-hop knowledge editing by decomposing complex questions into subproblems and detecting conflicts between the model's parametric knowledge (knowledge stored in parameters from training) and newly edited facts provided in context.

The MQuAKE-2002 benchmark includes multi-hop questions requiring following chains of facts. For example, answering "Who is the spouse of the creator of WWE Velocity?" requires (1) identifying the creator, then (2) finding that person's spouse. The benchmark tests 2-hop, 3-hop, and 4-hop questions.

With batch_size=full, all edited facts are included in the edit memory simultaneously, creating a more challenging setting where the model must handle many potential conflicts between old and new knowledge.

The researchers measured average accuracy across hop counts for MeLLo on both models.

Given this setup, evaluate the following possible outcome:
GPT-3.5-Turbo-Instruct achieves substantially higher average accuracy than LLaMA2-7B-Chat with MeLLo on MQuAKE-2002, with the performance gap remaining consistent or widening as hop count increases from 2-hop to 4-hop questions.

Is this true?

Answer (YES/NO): NO